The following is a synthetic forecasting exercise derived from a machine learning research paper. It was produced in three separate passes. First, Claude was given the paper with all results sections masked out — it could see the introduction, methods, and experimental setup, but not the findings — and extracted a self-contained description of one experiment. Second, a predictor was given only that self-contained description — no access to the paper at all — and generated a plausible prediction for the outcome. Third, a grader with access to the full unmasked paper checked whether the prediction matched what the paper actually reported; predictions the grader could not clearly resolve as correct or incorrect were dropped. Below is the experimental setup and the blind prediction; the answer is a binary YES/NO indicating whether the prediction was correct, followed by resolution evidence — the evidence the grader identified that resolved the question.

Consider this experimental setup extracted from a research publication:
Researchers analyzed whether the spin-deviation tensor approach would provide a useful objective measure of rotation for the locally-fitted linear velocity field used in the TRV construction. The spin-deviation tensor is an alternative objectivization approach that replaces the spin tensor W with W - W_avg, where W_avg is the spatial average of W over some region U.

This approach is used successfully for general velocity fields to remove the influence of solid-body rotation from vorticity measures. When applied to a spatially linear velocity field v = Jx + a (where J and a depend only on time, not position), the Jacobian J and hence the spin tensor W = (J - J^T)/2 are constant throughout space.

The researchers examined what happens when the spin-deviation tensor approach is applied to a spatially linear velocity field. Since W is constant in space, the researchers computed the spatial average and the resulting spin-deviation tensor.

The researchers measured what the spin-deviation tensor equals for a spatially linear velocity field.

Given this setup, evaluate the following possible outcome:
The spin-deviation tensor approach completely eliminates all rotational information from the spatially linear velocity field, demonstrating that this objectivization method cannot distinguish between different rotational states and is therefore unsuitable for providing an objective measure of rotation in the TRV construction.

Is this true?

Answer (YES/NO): YES